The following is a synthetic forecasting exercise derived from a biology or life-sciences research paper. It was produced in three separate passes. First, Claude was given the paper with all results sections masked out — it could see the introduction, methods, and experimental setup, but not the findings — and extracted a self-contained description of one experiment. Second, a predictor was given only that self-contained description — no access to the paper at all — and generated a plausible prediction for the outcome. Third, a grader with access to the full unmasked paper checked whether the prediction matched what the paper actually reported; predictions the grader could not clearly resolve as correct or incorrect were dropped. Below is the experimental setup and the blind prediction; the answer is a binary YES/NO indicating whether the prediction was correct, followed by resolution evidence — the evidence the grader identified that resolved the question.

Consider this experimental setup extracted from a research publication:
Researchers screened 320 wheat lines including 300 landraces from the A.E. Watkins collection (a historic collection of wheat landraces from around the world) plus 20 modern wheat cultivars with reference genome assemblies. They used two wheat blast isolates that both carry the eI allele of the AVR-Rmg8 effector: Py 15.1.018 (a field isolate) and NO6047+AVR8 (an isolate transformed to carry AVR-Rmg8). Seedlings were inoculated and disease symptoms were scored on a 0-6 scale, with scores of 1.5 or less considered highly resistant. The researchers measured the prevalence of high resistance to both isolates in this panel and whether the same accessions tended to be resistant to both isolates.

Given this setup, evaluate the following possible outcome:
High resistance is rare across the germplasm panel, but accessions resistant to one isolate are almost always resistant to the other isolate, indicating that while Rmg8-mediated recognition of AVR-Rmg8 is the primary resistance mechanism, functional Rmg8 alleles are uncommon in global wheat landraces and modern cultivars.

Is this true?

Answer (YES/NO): YES